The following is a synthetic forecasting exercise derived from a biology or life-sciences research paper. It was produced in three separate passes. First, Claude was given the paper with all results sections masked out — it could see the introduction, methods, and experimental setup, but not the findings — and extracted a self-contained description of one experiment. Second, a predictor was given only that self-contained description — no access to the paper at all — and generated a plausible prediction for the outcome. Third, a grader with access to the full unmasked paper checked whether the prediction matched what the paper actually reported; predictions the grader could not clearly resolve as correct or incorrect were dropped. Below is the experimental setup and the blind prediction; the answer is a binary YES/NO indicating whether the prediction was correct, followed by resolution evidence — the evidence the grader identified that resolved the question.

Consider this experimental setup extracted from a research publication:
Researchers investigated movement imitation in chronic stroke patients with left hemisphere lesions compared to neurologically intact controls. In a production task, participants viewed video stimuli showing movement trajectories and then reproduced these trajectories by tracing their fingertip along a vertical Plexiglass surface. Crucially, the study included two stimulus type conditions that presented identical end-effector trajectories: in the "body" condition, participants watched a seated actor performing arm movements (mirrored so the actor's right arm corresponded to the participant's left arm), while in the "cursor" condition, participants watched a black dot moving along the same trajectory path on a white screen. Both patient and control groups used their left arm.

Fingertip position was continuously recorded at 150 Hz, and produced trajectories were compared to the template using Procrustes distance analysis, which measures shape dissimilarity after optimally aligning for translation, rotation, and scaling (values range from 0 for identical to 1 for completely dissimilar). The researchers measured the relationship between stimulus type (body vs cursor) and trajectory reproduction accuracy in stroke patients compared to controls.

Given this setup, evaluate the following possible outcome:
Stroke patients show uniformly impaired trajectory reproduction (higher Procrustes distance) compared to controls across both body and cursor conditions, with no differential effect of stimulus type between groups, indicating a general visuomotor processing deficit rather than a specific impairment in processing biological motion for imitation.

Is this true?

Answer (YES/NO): NO